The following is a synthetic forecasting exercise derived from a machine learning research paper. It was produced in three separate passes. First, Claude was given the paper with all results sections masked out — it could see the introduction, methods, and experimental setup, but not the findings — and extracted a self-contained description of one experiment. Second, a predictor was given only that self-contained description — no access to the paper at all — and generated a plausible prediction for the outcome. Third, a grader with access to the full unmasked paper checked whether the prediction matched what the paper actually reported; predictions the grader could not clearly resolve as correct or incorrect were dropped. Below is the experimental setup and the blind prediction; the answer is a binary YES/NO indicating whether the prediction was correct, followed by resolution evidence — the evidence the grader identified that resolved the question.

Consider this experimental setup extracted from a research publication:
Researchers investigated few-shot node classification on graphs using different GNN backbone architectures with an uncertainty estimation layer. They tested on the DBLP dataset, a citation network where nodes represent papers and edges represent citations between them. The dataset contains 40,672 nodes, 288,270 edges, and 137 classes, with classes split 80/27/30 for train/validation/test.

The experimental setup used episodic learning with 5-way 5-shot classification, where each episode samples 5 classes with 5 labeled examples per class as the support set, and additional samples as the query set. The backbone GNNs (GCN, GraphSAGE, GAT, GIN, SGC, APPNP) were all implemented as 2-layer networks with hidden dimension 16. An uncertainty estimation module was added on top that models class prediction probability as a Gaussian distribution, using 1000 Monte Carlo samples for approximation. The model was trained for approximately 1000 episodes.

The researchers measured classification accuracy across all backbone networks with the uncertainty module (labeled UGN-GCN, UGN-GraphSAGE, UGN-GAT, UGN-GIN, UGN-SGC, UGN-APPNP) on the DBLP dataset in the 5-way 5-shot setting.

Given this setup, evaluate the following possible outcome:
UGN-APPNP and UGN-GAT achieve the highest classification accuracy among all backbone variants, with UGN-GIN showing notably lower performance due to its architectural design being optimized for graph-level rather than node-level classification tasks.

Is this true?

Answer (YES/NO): NO